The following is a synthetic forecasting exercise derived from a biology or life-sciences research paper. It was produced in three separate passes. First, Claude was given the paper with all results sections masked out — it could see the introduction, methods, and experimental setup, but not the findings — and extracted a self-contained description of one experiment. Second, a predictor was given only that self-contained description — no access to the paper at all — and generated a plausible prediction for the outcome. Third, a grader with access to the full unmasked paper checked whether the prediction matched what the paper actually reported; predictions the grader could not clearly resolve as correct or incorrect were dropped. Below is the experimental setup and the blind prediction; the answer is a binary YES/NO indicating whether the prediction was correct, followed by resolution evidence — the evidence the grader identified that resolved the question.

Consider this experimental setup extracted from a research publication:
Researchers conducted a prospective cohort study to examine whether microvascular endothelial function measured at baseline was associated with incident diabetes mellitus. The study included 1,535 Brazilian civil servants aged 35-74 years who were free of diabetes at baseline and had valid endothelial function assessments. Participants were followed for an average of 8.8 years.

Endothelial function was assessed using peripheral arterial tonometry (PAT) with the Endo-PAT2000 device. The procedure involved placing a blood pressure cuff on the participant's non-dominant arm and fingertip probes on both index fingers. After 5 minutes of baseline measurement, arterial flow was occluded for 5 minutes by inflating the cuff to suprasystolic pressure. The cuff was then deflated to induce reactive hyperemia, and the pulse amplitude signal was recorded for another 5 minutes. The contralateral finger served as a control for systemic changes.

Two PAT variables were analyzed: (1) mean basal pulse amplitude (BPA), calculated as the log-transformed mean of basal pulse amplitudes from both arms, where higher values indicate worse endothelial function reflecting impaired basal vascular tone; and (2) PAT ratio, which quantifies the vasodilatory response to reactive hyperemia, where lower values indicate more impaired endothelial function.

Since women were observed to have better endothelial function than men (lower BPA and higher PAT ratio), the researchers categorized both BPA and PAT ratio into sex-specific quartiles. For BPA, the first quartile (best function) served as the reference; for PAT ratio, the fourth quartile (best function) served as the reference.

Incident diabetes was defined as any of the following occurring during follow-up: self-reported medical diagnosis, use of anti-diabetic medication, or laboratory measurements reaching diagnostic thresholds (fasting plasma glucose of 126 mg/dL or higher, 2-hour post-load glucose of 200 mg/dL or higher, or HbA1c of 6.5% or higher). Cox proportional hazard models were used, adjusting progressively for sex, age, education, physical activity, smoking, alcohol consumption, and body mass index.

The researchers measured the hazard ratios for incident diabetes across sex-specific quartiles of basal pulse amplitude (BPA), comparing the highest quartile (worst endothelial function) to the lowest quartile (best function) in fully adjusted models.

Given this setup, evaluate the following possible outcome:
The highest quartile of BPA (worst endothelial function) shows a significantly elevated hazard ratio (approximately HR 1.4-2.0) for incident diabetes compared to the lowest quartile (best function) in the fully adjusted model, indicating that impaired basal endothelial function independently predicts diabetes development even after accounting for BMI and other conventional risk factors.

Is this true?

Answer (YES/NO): NO